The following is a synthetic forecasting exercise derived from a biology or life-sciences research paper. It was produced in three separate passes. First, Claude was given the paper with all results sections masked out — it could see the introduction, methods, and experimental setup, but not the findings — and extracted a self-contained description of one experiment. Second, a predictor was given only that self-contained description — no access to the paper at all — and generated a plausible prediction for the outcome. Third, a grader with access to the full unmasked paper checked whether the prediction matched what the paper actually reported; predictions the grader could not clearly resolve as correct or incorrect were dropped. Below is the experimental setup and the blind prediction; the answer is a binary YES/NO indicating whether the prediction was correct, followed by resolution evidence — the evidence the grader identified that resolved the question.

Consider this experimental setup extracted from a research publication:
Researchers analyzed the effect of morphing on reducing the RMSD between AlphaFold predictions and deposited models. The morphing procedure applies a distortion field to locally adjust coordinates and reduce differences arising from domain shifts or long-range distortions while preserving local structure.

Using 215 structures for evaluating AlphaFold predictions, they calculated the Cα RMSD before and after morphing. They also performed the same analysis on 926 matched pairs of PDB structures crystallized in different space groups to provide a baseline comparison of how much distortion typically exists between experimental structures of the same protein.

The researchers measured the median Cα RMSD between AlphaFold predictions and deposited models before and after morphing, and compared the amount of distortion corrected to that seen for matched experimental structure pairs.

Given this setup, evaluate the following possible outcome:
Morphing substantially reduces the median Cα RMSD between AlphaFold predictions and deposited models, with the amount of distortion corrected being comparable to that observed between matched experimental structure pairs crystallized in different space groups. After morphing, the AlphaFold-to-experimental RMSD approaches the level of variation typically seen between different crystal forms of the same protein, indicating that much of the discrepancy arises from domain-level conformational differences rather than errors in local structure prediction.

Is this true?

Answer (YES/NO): NO